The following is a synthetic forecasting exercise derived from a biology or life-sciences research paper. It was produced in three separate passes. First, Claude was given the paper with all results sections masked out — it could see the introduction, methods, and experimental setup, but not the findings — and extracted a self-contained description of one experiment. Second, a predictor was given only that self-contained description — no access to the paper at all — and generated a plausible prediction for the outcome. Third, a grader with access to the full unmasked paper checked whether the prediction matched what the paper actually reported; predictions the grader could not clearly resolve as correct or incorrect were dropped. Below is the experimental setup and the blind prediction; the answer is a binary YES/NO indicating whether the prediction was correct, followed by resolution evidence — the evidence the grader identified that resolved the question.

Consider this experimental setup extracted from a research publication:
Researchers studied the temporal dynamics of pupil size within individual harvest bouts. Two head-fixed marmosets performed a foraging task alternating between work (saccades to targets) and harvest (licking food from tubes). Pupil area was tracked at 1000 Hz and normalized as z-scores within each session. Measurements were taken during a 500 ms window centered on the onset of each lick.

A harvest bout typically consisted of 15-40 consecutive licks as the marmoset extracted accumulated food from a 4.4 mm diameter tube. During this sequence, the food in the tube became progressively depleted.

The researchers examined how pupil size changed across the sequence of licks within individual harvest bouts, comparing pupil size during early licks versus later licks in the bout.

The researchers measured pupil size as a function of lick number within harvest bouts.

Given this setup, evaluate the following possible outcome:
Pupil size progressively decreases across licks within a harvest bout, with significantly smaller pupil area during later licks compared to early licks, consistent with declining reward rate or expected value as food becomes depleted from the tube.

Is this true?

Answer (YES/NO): NO